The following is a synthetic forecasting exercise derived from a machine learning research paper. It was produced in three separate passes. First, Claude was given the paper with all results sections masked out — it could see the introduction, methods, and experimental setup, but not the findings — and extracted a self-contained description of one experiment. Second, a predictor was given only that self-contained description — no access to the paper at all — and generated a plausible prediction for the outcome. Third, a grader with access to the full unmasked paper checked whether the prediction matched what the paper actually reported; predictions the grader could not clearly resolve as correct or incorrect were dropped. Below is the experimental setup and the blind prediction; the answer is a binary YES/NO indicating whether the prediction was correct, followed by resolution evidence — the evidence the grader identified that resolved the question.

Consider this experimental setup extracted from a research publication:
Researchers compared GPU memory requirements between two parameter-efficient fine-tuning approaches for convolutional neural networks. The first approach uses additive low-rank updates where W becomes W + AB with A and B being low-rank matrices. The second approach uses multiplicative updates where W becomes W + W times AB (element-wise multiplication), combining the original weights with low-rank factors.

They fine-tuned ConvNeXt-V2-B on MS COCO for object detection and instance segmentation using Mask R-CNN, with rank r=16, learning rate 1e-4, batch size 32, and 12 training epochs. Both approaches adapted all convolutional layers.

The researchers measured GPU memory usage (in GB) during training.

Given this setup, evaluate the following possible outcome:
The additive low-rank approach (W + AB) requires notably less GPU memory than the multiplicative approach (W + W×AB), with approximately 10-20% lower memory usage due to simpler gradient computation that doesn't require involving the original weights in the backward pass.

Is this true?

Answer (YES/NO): YES